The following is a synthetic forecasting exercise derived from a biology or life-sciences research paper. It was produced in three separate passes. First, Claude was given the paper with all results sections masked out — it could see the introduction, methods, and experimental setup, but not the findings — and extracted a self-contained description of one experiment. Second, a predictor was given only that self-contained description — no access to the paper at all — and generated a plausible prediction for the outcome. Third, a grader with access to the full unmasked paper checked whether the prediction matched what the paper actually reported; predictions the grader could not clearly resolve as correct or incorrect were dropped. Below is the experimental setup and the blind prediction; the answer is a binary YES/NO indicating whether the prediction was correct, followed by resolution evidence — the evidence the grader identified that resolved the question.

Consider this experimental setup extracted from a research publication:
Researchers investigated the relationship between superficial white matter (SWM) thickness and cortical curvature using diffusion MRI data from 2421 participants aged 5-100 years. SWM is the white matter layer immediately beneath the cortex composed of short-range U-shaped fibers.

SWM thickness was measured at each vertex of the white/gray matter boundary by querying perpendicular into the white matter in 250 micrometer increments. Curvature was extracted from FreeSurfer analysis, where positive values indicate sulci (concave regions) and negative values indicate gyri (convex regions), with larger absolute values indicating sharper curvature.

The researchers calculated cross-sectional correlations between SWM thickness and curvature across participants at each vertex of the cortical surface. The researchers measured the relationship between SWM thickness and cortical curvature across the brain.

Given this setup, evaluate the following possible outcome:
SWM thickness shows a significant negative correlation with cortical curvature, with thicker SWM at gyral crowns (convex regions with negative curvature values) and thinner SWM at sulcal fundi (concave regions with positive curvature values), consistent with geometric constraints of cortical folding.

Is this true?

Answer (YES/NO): NO